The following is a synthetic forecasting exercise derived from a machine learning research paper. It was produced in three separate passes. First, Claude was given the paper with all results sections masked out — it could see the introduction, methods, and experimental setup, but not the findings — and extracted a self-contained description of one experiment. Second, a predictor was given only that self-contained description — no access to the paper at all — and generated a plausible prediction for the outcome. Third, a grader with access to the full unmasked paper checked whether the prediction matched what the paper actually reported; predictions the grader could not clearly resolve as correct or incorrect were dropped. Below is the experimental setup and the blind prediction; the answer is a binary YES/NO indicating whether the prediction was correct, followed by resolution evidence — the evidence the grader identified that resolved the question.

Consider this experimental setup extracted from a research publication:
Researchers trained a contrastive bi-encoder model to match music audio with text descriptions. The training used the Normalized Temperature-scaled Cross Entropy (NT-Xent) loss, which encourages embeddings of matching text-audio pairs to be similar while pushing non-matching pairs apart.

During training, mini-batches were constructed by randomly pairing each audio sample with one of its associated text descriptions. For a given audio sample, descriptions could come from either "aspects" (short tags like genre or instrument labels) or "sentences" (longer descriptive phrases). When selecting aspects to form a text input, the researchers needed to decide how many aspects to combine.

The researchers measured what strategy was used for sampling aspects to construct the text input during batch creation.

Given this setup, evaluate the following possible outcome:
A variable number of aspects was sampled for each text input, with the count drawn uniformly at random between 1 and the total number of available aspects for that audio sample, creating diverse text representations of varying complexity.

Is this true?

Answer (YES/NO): NO